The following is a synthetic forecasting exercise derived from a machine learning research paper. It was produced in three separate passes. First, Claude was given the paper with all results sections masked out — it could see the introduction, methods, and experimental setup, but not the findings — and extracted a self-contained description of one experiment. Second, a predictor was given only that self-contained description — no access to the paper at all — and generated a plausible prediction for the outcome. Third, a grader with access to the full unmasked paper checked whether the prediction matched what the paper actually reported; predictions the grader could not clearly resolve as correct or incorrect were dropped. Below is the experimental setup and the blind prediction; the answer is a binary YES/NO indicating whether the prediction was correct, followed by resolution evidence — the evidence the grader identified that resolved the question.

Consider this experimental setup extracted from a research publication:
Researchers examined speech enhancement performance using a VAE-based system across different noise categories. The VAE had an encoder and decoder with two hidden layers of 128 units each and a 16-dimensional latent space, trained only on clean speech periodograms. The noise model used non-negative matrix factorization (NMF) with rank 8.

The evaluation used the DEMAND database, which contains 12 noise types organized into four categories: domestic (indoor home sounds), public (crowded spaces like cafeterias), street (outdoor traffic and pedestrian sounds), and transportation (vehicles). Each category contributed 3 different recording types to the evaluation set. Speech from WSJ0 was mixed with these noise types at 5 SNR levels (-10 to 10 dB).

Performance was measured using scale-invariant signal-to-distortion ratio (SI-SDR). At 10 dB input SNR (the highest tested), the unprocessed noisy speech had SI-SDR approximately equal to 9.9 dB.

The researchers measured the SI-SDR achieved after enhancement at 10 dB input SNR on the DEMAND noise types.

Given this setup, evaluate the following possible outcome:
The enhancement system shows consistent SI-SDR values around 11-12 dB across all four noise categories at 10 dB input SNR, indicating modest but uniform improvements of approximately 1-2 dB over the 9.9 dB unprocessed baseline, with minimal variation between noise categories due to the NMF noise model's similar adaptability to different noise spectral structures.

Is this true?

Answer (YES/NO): NO